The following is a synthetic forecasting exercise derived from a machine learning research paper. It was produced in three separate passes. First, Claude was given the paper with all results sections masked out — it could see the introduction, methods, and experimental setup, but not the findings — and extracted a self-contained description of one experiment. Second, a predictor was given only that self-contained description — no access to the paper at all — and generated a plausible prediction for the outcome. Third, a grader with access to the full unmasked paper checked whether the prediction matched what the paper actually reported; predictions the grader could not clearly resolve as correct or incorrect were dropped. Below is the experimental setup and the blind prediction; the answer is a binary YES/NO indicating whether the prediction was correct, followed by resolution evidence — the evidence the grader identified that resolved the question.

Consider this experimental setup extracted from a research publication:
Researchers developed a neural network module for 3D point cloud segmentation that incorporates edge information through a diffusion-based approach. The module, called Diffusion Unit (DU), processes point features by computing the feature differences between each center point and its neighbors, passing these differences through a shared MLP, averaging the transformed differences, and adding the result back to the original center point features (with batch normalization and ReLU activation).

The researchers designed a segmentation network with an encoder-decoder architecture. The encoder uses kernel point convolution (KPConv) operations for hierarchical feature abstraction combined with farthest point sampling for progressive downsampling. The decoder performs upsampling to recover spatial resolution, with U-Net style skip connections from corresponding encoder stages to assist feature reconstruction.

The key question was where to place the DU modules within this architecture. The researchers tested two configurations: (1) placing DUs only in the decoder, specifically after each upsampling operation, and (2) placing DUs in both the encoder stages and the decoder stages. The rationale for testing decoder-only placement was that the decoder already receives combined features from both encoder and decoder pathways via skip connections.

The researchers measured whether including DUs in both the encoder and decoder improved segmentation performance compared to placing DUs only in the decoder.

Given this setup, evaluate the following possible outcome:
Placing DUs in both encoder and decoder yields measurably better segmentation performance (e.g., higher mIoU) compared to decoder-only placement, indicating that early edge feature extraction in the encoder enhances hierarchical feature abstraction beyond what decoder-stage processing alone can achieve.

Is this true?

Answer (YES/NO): NO